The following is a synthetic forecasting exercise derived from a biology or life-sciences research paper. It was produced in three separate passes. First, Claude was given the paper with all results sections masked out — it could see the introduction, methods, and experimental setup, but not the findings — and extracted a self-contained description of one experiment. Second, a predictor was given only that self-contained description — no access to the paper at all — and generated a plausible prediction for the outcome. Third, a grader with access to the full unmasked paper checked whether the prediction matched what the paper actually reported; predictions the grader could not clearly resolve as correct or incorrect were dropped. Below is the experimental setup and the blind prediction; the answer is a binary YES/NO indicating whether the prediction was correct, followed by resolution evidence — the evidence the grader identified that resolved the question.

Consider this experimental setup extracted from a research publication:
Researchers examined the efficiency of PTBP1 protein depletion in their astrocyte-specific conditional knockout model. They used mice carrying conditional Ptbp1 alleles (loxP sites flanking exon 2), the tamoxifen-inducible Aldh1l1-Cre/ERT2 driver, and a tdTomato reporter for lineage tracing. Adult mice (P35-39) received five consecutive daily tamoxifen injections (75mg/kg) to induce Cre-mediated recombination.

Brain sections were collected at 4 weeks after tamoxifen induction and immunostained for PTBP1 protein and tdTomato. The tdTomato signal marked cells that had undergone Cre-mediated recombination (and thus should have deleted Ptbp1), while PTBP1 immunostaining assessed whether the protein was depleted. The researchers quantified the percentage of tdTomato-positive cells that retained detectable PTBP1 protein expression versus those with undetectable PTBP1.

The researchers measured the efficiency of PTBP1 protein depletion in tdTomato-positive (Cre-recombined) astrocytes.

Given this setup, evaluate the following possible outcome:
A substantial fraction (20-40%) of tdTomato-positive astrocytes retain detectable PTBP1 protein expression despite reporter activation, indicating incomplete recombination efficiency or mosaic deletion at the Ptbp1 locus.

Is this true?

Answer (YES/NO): NO